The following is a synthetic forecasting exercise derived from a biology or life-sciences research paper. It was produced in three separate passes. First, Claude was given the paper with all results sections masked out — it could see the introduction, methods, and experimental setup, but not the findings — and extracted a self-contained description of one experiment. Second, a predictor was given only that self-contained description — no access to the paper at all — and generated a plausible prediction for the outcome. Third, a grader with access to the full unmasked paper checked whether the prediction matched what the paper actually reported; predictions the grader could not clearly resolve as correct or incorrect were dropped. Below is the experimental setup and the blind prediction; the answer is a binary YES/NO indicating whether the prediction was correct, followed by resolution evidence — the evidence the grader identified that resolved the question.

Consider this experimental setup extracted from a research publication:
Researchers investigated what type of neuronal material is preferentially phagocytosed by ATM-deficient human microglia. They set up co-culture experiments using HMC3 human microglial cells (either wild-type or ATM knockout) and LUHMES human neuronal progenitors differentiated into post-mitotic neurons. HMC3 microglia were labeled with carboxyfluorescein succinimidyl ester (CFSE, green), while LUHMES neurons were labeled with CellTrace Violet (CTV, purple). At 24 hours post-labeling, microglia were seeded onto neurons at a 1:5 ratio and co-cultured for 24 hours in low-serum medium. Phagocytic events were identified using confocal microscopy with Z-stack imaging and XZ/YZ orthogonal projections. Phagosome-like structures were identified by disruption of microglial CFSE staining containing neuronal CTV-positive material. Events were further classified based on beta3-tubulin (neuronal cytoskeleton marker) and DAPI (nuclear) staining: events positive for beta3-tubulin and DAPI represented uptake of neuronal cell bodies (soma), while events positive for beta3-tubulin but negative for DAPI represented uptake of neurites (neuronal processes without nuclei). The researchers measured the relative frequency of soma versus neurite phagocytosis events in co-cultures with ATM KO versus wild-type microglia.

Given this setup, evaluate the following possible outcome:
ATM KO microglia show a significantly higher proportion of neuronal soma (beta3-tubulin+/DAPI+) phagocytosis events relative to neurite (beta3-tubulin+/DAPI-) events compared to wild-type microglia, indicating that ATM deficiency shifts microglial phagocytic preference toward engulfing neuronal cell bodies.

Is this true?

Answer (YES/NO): NO